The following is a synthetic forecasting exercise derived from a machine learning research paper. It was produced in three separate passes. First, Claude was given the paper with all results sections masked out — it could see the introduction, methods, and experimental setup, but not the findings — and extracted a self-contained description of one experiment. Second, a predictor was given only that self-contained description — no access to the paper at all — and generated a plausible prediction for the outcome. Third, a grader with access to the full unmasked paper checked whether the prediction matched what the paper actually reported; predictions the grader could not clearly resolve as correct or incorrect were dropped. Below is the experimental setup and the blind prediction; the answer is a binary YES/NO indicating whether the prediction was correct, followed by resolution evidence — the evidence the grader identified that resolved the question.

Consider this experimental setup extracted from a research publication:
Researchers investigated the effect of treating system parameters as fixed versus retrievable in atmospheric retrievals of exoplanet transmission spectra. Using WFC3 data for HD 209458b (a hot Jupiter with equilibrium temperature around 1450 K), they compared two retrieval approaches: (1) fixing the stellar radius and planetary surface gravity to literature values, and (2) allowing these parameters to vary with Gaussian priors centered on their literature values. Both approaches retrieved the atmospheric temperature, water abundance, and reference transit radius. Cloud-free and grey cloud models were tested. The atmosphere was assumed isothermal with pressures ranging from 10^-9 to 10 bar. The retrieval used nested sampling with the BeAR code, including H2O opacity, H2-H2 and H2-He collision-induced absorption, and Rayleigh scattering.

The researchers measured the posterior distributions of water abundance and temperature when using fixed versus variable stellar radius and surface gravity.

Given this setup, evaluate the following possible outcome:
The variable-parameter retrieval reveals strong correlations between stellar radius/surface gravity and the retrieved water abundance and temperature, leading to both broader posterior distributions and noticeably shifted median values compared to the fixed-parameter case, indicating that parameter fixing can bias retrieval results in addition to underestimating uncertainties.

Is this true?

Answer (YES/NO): NO